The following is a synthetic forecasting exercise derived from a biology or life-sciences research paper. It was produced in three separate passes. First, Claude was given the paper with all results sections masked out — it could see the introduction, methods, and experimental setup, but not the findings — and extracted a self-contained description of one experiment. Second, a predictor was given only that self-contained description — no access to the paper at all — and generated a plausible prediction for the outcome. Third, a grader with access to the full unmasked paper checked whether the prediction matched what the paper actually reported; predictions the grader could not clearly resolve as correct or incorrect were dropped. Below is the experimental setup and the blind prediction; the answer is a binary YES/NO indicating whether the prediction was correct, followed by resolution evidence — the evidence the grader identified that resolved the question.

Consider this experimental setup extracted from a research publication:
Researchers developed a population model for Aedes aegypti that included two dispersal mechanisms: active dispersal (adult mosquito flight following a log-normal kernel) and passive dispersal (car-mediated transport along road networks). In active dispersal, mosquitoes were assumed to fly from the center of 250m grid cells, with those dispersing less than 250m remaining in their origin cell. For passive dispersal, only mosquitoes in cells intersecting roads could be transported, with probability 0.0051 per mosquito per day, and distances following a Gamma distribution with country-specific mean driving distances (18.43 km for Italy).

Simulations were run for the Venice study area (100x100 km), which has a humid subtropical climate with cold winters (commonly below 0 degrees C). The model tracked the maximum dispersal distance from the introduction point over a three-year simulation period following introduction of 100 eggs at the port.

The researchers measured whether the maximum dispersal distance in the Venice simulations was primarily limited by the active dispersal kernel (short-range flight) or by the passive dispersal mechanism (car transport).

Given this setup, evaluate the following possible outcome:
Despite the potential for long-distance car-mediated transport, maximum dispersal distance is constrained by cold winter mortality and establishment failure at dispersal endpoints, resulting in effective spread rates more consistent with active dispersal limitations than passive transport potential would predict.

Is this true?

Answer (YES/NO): YES